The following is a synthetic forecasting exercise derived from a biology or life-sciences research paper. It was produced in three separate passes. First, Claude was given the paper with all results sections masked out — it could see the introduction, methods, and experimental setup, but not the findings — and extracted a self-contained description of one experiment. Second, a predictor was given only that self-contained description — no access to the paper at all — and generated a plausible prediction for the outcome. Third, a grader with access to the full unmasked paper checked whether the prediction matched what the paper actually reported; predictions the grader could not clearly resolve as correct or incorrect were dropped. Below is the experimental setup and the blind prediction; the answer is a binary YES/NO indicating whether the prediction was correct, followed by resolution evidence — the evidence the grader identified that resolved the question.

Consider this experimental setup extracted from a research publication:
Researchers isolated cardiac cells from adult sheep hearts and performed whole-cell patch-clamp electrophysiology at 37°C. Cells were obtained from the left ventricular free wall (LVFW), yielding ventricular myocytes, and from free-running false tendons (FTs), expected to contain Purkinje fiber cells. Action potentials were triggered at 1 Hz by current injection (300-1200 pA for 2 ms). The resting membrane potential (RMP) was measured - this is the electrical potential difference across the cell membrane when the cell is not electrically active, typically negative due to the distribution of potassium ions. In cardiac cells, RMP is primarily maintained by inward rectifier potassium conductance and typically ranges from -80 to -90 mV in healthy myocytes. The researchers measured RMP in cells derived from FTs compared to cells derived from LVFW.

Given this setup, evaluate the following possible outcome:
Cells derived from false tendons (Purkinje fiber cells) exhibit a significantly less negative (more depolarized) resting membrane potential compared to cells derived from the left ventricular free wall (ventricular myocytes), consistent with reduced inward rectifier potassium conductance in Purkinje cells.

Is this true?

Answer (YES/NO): NO